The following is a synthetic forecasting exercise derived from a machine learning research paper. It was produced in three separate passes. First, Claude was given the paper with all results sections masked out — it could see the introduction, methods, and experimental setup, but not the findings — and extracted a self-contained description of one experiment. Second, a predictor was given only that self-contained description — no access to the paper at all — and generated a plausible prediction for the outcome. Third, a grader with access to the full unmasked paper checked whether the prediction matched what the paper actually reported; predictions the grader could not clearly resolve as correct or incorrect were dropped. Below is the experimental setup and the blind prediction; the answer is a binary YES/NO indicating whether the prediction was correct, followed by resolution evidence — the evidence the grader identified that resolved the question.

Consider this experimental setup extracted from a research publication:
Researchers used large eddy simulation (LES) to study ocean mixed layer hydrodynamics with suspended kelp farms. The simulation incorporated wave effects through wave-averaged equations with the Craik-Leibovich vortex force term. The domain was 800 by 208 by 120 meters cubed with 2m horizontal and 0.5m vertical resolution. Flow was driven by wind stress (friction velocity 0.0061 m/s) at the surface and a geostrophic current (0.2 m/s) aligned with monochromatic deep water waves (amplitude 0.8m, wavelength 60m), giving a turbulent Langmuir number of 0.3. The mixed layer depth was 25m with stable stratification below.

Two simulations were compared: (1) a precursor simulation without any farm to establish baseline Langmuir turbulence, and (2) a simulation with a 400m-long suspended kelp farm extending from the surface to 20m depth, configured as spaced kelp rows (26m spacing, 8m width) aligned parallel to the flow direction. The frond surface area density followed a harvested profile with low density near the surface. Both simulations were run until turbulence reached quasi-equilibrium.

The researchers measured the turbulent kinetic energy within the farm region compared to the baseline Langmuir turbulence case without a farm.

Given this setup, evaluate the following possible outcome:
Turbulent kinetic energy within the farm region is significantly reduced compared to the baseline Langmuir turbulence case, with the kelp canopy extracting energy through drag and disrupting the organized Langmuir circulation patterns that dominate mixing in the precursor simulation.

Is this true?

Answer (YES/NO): NO